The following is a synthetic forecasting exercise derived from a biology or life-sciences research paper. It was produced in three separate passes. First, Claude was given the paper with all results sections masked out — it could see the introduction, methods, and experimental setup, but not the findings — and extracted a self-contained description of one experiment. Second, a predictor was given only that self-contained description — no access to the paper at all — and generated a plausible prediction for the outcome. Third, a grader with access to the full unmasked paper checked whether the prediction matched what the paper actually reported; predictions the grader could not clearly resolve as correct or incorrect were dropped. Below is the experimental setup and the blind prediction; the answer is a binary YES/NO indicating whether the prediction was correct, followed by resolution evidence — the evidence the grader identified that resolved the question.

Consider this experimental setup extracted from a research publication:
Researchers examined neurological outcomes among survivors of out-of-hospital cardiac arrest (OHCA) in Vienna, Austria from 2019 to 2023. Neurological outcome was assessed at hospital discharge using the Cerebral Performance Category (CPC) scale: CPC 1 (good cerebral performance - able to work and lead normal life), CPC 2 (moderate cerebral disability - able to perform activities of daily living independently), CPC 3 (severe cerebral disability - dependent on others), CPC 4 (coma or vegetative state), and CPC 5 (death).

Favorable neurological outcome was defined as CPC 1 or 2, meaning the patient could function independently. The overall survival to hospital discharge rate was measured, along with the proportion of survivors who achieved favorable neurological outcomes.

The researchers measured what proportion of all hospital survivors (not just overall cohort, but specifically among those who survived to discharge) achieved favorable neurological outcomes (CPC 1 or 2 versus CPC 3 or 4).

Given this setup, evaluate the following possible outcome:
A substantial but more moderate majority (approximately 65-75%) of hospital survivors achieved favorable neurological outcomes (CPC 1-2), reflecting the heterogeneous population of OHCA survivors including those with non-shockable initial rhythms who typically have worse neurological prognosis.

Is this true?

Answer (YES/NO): YES